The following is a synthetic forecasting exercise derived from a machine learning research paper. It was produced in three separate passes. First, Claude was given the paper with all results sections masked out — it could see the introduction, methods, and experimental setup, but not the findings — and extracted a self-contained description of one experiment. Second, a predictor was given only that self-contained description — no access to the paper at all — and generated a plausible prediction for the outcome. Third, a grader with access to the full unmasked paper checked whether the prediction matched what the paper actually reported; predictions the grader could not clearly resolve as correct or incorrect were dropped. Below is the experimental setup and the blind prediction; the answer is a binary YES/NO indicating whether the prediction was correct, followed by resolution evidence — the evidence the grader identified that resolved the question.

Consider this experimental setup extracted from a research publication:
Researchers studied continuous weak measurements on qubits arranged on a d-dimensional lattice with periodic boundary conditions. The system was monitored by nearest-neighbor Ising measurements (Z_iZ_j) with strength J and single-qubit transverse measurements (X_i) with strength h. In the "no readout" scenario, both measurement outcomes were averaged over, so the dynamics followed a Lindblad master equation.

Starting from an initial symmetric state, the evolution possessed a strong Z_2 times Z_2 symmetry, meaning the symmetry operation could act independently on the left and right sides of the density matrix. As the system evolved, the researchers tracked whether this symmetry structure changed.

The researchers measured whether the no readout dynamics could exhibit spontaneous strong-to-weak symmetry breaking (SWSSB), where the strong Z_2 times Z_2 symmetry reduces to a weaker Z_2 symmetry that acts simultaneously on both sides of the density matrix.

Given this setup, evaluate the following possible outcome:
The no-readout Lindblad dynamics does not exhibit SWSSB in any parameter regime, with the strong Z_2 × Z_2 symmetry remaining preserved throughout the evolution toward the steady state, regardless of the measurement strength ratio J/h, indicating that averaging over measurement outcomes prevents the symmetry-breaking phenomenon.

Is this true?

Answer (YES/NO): NO